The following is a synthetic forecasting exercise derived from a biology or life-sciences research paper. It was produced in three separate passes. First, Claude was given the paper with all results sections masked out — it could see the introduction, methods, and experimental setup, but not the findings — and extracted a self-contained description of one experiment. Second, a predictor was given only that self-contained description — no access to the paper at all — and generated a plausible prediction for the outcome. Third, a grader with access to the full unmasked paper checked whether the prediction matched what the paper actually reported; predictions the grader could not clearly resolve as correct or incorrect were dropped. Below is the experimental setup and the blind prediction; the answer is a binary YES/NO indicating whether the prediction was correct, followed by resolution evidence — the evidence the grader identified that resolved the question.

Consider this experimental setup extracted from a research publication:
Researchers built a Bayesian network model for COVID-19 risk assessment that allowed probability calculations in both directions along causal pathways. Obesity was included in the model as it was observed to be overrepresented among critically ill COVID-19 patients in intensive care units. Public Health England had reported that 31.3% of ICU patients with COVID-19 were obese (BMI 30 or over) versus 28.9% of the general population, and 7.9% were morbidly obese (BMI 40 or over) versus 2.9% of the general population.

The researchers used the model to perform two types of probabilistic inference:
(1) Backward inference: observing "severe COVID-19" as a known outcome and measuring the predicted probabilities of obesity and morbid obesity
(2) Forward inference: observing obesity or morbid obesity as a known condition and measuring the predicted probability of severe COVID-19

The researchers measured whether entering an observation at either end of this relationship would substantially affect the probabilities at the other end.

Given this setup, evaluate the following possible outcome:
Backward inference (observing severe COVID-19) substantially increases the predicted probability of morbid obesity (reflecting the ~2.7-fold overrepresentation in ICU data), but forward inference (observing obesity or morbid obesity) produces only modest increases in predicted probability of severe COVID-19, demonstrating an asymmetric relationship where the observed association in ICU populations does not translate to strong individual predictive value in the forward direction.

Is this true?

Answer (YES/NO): NO